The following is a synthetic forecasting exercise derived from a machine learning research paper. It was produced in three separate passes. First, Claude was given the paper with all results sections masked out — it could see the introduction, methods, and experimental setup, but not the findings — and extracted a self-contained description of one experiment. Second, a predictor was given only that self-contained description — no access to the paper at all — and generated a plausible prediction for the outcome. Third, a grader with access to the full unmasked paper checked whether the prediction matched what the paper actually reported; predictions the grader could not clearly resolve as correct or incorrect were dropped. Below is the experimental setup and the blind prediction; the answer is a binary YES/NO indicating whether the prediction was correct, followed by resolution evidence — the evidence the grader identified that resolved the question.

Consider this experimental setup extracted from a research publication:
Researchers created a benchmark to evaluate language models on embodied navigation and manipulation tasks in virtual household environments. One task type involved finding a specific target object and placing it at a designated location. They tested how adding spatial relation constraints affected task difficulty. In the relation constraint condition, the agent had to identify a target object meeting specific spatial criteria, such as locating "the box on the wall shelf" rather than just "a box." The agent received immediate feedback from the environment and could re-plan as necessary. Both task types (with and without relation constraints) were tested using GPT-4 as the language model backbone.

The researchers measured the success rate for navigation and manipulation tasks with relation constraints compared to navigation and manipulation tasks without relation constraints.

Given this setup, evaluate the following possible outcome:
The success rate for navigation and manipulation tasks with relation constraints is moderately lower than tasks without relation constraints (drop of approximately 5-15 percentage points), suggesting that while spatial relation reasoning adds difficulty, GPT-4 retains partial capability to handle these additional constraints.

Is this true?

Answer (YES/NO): NO